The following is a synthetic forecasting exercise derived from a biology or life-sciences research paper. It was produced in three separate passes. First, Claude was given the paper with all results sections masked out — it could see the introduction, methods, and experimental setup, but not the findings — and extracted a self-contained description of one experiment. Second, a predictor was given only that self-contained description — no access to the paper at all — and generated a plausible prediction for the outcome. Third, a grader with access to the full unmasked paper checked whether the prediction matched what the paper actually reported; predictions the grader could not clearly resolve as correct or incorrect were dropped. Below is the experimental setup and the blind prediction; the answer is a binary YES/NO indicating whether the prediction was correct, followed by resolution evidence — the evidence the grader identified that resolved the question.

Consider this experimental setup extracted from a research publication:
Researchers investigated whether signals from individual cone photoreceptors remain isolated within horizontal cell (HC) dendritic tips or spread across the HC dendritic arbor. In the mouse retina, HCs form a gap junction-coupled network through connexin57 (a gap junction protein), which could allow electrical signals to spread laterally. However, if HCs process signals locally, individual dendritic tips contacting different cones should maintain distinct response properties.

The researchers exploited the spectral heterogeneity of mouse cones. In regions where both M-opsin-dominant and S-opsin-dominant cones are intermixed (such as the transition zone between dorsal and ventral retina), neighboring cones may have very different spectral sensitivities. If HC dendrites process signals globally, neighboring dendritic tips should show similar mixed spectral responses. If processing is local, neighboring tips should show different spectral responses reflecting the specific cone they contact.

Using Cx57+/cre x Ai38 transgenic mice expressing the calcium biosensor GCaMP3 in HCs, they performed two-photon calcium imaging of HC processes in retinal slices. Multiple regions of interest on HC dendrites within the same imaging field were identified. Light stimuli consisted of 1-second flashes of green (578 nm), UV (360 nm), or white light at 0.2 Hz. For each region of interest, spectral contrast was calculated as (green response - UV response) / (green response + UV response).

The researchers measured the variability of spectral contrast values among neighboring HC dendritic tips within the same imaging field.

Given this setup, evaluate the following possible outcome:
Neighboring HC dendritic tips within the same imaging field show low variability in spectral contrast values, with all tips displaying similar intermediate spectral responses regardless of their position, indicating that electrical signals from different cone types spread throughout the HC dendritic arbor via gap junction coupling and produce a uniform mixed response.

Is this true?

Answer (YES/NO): NO